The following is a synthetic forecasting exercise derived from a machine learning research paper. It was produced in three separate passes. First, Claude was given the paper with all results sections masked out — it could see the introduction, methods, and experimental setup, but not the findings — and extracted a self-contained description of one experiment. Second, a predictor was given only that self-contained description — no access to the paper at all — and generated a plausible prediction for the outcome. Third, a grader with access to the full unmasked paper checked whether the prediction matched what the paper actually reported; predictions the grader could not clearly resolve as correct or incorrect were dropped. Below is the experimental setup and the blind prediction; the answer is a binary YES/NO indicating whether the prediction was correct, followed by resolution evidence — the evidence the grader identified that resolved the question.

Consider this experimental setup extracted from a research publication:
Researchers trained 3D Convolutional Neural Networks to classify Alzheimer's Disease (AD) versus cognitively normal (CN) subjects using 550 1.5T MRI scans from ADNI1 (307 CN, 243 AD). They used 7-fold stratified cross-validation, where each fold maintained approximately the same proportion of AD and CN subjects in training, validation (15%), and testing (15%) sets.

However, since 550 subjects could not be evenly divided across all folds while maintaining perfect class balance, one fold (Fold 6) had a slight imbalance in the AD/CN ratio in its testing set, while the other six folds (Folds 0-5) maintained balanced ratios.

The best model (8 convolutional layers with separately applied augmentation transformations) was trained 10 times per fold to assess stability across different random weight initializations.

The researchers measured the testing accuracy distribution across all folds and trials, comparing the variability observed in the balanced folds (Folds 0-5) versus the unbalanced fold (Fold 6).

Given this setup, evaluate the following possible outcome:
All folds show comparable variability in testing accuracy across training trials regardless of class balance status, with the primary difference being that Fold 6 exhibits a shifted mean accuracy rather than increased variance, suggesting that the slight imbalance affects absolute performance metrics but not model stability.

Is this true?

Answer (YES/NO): NO